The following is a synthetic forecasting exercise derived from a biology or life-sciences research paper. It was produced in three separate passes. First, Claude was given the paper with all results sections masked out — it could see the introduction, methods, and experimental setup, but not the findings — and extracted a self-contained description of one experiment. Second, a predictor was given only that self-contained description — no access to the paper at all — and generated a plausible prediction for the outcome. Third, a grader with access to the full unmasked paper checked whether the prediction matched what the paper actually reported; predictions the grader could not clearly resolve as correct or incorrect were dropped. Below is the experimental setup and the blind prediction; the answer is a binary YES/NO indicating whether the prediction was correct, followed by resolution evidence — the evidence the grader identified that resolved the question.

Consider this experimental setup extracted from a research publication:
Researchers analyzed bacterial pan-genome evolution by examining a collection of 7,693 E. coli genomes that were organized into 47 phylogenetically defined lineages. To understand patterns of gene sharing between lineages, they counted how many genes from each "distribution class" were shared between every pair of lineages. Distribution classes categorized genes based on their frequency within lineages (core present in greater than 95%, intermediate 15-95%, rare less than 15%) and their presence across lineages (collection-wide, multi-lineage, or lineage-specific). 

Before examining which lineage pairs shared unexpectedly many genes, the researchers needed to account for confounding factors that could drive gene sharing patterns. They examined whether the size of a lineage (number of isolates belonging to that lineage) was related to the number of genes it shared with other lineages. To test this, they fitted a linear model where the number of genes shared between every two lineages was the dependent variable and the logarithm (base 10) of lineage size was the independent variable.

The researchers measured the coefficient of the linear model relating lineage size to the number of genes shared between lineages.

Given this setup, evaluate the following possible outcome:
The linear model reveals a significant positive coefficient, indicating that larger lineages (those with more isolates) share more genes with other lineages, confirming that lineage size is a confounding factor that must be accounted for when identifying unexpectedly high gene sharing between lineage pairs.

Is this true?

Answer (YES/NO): YES